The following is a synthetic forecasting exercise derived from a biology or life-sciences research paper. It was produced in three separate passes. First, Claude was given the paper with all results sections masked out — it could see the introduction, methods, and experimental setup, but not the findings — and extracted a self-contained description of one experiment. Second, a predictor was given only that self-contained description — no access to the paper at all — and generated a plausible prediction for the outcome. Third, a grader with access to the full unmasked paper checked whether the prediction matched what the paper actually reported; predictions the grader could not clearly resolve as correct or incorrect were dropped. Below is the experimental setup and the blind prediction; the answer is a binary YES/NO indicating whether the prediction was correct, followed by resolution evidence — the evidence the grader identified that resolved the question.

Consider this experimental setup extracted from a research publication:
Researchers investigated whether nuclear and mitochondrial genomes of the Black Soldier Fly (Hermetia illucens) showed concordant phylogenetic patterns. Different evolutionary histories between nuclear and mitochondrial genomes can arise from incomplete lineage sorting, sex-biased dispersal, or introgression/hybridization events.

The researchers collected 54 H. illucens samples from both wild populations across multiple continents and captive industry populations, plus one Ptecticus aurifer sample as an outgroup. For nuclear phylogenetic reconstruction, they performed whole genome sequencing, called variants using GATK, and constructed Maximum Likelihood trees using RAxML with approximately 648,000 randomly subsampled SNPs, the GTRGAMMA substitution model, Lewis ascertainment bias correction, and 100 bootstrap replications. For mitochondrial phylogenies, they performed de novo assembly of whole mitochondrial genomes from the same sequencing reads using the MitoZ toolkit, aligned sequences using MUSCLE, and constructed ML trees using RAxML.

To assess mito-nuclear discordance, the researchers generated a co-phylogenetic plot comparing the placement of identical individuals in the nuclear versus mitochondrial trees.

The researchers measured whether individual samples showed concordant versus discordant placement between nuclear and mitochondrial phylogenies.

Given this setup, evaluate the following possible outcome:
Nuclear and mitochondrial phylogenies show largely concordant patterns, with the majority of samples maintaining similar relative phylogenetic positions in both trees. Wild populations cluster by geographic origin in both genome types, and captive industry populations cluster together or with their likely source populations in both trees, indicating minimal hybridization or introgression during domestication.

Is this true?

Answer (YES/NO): NO